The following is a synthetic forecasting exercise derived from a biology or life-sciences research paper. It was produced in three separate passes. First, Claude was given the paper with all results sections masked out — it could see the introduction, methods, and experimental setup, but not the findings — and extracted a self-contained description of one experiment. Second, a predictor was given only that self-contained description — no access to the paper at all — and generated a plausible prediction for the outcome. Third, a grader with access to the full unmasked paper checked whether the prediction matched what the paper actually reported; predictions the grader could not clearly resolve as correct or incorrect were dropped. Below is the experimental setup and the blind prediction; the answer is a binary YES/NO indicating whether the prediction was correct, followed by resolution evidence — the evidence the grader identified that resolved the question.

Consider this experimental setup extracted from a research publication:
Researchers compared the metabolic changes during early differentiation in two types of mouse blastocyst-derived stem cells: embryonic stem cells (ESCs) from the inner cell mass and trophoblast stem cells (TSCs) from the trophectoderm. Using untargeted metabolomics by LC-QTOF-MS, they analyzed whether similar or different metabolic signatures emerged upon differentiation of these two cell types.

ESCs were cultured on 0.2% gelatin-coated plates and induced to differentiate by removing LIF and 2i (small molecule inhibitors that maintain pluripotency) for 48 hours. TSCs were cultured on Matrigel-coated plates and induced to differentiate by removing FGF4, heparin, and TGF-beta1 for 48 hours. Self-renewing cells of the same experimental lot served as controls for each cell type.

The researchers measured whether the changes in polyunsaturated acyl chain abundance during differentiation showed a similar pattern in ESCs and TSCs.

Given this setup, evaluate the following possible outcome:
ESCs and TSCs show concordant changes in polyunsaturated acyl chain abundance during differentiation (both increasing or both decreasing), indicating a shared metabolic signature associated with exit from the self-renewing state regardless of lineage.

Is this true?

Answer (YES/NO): YES